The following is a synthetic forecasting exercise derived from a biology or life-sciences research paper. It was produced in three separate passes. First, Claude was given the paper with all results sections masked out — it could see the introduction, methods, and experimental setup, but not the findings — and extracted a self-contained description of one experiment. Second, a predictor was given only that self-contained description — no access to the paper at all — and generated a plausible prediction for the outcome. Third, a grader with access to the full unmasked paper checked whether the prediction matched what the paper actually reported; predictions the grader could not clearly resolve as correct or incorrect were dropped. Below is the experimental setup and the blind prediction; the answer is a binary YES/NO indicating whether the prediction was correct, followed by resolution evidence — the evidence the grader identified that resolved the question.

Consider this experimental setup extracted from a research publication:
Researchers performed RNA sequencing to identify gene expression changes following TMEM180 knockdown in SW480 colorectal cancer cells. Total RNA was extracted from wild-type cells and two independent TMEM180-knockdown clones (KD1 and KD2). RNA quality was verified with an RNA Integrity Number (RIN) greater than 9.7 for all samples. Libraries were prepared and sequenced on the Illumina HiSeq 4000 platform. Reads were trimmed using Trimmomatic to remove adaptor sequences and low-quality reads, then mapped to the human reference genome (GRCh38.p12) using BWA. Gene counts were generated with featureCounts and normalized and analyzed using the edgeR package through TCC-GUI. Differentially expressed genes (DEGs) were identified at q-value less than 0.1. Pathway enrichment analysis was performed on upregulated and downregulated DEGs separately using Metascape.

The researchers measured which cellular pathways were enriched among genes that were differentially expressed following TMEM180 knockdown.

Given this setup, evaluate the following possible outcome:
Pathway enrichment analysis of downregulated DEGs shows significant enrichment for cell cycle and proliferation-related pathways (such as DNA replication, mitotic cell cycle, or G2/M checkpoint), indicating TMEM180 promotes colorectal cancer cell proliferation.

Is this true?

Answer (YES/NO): NO